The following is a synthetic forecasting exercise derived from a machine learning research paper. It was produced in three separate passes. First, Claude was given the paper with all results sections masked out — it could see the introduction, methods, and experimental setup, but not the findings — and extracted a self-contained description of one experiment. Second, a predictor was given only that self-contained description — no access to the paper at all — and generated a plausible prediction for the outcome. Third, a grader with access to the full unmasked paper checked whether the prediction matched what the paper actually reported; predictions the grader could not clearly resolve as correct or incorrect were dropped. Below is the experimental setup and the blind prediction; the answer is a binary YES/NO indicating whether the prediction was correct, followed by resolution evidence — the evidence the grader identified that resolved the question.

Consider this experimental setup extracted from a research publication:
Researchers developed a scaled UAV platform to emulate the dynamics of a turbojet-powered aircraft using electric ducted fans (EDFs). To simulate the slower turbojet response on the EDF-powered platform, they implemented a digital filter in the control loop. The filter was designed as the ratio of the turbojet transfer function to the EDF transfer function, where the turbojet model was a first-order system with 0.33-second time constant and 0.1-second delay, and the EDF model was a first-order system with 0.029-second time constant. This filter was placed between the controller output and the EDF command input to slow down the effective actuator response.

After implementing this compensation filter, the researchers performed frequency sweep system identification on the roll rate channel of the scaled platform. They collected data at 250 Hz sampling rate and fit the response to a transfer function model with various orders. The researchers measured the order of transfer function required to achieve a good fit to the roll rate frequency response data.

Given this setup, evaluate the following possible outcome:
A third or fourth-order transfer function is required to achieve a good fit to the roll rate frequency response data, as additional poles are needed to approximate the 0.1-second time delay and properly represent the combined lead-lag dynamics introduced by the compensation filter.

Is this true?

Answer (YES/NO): NO